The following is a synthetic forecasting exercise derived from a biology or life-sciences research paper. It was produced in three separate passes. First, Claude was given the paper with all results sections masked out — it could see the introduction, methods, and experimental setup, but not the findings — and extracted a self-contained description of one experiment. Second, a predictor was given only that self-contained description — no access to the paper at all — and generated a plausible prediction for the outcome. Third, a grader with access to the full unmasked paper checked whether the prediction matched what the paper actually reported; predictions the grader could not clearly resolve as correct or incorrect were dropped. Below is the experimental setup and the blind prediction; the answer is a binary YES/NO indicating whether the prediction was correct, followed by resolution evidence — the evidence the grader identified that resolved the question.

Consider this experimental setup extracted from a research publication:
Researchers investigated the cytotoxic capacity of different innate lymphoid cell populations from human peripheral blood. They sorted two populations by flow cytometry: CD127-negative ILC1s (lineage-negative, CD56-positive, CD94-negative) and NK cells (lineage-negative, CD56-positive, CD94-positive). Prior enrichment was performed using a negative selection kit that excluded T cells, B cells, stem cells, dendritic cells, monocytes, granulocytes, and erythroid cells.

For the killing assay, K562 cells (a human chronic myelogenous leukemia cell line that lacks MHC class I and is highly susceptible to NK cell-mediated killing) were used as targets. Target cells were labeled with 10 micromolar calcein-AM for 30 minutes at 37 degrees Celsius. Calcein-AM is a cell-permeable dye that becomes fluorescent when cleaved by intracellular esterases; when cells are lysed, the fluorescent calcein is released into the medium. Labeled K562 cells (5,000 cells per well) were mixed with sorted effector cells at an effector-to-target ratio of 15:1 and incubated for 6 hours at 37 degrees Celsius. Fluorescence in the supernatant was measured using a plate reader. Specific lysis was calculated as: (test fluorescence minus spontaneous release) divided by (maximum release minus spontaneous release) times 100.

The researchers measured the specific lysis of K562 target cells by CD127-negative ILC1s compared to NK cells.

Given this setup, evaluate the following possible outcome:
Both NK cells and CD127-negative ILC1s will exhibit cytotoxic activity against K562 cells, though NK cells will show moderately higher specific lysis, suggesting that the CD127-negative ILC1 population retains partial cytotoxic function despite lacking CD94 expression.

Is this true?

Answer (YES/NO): YES